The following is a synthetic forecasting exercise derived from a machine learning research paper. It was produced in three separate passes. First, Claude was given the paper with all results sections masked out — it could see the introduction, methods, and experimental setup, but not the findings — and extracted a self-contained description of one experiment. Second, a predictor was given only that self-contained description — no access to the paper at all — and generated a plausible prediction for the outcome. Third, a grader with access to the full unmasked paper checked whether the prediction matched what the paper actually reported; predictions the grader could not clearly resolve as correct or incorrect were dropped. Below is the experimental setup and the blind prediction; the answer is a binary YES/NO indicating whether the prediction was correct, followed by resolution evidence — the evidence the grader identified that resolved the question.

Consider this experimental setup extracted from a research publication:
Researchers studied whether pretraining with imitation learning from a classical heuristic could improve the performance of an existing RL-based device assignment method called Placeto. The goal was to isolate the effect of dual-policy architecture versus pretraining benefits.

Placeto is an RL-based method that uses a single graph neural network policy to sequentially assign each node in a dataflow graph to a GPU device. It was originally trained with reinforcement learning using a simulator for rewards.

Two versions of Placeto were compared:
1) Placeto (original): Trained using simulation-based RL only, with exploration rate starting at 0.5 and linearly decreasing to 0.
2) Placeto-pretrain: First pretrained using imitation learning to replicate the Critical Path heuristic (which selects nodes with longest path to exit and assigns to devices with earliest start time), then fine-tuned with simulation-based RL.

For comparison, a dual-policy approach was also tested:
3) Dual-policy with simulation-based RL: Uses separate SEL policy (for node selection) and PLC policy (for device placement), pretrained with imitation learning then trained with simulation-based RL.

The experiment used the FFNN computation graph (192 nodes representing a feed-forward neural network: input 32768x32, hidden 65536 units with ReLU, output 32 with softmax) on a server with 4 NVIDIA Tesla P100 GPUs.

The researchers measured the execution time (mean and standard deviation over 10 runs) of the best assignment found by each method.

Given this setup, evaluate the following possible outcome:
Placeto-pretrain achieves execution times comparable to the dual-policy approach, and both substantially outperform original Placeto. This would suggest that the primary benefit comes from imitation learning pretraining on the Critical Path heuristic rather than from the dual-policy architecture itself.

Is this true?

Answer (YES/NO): NO